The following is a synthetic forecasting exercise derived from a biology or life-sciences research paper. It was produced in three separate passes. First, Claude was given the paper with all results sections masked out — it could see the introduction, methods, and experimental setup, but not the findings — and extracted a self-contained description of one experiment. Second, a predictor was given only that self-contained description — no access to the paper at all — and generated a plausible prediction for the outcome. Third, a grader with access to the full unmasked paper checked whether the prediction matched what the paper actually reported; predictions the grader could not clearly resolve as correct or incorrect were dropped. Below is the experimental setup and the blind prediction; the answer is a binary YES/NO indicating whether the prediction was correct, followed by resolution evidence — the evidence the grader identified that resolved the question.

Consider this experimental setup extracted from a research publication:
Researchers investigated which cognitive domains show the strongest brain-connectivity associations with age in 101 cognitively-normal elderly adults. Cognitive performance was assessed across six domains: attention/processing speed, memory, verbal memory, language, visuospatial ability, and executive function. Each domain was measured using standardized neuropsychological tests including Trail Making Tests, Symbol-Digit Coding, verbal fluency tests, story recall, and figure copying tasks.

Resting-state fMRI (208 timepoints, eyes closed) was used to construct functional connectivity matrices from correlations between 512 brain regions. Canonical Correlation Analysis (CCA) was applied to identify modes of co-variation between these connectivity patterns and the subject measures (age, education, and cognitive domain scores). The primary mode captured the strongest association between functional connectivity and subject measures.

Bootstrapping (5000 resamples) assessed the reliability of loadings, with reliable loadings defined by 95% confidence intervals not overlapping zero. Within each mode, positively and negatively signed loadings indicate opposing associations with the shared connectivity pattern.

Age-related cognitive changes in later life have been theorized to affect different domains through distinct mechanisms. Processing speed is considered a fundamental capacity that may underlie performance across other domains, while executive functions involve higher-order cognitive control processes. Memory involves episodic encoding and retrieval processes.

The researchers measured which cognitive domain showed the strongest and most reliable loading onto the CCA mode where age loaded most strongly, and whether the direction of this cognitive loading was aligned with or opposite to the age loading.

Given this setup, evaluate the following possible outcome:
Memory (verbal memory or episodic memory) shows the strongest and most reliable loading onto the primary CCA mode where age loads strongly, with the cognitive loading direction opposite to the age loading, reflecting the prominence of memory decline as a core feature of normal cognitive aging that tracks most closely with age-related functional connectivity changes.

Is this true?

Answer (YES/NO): NO